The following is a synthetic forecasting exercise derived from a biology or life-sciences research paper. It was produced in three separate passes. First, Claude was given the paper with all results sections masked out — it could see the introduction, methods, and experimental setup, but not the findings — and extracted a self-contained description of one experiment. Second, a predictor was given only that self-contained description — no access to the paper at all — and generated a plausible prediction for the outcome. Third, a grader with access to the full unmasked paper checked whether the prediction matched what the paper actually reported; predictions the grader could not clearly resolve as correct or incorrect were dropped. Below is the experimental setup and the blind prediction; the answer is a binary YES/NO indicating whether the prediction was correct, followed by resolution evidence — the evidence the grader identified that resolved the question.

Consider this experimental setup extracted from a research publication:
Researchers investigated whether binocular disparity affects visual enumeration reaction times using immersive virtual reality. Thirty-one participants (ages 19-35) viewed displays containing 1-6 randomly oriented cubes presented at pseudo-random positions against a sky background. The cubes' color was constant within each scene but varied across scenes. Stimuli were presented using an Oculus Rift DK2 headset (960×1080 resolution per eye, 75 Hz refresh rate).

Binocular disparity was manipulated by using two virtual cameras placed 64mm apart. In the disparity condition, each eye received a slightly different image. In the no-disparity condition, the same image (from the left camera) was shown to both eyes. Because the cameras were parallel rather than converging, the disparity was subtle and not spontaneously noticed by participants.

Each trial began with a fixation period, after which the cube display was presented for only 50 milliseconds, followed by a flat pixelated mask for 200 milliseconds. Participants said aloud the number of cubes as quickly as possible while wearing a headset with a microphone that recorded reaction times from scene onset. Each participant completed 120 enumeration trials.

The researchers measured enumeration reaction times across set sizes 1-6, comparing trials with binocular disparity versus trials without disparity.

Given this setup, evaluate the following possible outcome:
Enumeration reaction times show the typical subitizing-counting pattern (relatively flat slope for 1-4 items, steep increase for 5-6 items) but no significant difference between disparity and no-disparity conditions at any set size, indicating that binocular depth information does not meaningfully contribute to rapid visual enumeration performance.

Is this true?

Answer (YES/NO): NO